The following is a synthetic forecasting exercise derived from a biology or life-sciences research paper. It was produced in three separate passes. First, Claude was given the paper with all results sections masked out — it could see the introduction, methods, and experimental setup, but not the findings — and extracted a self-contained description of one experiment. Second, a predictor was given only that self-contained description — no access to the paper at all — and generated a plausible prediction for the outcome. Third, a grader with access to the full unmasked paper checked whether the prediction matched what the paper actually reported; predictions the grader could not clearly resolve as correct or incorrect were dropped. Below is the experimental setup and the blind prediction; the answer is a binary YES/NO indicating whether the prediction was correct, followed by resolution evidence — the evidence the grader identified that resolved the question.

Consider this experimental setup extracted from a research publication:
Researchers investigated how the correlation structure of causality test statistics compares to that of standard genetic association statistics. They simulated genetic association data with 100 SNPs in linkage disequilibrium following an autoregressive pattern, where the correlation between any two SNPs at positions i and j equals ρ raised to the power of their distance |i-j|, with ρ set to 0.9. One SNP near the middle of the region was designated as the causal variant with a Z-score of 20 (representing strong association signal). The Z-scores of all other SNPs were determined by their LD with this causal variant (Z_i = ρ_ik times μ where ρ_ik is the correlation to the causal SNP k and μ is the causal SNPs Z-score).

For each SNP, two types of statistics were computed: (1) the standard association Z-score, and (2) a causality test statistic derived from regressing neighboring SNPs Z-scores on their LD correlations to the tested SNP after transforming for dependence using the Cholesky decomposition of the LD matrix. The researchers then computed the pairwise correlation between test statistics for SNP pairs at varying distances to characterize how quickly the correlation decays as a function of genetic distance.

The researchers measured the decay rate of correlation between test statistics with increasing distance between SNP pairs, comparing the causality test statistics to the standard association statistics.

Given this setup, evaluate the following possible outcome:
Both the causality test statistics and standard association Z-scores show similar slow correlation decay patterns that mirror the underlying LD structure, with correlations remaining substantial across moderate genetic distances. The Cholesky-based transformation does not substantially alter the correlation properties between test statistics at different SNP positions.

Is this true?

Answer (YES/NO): NO